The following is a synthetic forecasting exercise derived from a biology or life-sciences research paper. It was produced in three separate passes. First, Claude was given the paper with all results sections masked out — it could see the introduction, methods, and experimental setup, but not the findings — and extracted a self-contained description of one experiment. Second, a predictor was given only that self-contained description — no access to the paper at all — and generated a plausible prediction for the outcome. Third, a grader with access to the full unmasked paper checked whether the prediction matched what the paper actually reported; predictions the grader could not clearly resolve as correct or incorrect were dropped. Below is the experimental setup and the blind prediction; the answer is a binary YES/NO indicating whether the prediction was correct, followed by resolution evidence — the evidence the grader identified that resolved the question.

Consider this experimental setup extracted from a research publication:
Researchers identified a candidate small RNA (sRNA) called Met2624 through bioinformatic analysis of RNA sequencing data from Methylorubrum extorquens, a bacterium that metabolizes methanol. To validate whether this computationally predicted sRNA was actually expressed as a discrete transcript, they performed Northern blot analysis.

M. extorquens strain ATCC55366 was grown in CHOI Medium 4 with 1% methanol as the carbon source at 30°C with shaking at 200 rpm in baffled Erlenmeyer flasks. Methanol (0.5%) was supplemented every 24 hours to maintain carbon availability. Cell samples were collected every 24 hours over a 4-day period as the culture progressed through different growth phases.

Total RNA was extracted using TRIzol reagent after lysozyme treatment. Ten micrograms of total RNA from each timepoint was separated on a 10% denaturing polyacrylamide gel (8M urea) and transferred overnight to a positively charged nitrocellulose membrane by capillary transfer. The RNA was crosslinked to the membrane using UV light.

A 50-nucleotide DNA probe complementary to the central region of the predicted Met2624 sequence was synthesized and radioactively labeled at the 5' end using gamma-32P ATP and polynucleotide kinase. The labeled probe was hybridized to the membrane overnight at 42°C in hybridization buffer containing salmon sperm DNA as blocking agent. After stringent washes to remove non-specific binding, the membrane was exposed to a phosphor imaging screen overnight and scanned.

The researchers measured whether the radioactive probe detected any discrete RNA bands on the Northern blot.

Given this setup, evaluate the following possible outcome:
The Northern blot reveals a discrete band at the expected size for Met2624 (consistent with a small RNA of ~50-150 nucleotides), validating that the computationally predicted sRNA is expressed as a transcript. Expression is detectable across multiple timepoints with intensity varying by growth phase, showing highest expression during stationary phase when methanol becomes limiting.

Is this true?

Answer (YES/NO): NO